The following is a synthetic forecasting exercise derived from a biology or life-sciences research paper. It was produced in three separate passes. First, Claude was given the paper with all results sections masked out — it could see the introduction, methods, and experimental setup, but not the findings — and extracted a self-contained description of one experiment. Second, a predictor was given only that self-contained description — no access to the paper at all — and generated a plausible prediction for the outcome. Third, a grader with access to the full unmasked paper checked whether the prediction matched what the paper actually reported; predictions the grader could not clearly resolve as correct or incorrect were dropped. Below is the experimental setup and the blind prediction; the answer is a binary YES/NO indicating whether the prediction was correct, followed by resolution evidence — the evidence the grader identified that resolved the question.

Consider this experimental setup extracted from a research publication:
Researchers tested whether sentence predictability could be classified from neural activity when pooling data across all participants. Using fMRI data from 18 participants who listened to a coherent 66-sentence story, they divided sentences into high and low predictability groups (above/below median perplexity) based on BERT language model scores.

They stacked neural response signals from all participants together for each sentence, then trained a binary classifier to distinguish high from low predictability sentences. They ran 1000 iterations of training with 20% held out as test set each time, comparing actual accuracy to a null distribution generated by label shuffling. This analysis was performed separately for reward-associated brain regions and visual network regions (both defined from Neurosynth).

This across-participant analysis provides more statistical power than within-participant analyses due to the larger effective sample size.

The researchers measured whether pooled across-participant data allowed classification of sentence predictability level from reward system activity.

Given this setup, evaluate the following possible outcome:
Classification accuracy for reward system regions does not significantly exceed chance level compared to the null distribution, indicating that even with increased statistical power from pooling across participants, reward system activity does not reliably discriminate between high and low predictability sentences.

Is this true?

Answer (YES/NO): YES